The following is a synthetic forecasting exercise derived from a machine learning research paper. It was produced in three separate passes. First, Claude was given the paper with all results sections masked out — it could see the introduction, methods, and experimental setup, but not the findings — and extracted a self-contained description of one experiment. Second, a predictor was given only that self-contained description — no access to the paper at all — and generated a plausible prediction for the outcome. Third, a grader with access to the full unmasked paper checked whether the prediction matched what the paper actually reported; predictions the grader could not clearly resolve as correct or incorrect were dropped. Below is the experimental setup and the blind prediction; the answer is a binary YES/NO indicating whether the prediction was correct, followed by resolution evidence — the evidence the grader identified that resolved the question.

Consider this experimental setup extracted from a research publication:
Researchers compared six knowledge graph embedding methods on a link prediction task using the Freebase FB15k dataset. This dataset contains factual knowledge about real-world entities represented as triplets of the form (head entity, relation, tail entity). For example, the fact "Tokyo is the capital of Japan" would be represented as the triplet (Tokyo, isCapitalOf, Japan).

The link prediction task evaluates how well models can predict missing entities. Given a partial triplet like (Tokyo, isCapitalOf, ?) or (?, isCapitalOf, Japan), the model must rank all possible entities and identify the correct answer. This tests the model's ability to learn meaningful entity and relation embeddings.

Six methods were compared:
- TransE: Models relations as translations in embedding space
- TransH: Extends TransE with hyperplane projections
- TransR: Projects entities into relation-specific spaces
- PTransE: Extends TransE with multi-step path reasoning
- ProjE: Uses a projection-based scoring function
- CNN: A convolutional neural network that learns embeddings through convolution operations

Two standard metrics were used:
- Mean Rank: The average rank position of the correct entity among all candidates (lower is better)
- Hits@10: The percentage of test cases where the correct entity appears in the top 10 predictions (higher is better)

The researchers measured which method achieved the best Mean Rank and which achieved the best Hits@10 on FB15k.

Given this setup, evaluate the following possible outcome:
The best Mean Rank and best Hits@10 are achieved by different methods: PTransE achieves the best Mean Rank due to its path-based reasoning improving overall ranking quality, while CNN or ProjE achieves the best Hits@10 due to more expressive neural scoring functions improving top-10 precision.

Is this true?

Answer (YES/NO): NO